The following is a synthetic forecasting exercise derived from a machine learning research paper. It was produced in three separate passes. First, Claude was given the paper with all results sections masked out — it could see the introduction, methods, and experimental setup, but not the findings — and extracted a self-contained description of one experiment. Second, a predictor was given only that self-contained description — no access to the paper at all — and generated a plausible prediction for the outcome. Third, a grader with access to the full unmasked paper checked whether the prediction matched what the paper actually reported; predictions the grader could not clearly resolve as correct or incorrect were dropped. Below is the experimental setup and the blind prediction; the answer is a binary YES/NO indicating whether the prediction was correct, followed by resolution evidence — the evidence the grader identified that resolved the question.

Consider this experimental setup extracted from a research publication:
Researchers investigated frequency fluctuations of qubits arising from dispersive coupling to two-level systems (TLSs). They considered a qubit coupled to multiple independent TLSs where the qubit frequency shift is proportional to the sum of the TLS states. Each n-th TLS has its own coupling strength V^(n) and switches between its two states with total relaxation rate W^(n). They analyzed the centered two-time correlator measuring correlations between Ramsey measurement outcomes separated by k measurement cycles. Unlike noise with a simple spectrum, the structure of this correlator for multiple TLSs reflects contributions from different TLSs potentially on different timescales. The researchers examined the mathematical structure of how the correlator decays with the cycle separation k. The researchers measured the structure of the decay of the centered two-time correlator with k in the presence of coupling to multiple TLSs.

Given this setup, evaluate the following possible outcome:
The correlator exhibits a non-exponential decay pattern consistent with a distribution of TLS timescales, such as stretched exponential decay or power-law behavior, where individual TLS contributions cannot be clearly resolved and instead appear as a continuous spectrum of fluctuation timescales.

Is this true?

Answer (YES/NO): NO